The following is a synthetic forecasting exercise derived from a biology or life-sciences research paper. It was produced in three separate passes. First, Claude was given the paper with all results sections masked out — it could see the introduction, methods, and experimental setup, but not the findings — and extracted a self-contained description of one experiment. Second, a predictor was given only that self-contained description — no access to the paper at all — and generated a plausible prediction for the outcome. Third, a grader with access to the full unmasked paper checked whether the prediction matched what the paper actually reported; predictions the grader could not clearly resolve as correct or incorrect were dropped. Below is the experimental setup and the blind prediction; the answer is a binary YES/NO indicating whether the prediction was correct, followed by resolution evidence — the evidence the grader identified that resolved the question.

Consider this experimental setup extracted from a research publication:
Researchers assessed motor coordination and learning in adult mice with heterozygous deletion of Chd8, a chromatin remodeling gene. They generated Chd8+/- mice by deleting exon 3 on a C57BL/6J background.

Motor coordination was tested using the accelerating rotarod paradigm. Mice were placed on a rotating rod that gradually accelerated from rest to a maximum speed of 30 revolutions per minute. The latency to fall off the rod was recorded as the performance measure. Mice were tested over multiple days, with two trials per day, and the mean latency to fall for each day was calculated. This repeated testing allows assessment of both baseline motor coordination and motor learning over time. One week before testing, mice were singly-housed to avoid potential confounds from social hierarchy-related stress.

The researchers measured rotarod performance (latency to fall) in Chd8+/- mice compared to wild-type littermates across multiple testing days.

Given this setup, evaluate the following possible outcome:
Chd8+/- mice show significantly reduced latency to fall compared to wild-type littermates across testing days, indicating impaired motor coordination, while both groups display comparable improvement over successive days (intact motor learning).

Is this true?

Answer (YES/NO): NO